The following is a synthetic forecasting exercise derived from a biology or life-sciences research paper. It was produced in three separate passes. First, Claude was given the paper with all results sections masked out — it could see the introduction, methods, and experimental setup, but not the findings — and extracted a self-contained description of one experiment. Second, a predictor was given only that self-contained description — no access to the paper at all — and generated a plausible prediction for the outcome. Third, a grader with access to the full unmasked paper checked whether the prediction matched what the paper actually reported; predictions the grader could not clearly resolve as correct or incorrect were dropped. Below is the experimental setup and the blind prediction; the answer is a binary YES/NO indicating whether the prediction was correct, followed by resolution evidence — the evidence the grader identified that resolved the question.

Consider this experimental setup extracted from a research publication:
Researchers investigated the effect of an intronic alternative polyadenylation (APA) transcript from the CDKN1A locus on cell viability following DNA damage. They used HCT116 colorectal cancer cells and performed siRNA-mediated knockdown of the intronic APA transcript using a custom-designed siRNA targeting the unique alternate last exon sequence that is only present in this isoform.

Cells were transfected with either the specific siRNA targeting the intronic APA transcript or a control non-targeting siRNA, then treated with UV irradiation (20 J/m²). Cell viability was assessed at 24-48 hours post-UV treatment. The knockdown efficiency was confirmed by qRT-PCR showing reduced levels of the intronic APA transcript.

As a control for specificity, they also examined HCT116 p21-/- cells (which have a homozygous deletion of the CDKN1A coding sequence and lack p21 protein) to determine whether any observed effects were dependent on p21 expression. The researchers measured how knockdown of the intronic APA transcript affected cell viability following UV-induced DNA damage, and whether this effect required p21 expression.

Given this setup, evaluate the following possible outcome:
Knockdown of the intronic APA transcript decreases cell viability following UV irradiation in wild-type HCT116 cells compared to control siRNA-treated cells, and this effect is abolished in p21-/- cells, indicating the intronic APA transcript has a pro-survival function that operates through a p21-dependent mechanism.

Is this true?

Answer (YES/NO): NO